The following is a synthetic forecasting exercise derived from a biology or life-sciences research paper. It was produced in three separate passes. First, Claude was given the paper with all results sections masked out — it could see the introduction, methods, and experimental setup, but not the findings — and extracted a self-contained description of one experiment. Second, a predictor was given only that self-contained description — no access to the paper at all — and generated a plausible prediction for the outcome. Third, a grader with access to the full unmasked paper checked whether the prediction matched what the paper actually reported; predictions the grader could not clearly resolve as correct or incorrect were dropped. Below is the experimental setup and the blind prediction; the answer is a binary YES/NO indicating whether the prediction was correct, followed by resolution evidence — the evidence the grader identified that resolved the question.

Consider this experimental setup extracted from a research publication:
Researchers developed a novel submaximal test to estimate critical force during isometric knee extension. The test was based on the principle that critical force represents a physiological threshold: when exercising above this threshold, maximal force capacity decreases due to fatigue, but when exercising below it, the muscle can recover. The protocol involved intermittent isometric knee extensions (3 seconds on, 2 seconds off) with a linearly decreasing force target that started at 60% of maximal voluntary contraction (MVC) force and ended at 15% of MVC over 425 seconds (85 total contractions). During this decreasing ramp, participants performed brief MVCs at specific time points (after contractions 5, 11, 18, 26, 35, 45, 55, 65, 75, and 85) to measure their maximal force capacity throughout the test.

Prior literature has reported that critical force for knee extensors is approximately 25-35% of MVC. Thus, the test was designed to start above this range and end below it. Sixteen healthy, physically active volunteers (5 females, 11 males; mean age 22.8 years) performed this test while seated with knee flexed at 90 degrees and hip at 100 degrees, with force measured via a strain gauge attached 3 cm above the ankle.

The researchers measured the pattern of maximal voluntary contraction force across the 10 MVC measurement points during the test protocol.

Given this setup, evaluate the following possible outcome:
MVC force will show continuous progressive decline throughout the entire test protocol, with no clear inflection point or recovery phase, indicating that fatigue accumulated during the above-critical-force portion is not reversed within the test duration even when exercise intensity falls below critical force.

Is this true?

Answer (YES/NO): NO